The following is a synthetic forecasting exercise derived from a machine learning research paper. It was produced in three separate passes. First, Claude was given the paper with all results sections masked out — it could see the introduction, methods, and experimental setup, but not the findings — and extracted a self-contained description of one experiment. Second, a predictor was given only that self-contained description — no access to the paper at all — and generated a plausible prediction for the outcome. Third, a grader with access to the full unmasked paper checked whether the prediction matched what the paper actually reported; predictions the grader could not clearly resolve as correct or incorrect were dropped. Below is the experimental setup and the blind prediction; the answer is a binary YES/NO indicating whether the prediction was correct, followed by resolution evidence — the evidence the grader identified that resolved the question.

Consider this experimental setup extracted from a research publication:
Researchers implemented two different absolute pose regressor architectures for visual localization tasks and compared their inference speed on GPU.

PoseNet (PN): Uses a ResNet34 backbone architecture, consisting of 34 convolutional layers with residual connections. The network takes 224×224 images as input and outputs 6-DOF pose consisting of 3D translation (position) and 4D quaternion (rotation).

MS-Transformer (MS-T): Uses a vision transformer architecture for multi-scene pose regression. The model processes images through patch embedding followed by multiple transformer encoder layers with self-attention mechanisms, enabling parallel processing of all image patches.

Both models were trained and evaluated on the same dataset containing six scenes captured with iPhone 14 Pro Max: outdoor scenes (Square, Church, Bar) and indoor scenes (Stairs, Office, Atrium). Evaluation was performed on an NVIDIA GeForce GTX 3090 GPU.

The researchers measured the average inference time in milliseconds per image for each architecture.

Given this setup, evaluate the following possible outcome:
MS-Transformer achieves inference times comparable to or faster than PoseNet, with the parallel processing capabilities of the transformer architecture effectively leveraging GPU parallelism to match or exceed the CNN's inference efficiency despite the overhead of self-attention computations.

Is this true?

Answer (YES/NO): NO